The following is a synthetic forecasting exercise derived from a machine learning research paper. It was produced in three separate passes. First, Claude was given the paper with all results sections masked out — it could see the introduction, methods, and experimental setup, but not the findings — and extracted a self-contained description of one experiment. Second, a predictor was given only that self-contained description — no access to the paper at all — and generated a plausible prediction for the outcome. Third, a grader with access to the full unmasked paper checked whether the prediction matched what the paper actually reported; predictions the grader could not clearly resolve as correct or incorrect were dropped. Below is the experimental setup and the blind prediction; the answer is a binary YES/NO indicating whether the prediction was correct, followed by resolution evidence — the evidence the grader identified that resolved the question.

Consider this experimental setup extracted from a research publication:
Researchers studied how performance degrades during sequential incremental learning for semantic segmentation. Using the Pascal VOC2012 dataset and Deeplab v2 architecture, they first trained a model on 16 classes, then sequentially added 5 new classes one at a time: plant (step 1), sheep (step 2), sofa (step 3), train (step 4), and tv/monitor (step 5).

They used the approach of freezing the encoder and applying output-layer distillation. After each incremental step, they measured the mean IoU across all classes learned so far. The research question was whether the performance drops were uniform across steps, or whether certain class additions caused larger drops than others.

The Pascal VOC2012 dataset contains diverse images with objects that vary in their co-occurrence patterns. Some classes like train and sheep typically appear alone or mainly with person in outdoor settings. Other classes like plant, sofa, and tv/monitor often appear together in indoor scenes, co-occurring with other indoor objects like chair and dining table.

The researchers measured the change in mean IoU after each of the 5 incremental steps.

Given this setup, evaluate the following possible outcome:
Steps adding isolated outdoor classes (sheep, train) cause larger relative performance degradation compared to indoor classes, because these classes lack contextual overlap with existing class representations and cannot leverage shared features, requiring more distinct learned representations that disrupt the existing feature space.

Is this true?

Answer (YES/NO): YES